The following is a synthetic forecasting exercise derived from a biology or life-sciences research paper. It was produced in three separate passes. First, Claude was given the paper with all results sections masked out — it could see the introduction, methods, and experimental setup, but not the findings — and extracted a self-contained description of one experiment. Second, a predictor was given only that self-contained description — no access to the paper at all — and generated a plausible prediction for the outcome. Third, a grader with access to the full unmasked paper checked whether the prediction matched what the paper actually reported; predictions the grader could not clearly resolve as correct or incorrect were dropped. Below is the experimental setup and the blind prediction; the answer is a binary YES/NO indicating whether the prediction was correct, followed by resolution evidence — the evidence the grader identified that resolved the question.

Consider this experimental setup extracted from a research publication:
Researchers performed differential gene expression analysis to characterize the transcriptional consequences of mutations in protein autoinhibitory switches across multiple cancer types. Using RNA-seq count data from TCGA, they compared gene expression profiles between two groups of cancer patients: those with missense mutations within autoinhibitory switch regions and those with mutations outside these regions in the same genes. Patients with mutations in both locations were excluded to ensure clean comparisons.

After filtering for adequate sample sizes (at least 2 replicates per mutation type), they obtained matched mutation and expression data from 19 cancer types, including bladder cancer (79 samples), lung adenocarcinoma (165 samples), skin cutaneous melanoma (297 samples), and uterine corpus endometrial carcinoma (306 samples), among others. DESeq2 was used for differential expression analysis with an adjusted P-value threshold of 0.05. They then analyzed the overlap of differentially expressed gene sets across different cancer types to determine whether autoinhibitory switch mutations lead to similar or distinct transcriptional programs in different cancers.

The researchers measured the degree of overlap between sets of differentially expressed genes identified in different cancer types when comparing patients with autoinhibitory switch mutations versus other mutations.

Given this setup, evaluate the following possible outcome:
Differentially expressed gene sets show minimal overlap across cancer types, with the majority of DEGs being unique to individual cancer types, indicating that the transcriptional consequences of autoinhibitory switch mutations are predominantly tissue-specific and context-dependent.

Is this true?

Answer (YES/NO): NO